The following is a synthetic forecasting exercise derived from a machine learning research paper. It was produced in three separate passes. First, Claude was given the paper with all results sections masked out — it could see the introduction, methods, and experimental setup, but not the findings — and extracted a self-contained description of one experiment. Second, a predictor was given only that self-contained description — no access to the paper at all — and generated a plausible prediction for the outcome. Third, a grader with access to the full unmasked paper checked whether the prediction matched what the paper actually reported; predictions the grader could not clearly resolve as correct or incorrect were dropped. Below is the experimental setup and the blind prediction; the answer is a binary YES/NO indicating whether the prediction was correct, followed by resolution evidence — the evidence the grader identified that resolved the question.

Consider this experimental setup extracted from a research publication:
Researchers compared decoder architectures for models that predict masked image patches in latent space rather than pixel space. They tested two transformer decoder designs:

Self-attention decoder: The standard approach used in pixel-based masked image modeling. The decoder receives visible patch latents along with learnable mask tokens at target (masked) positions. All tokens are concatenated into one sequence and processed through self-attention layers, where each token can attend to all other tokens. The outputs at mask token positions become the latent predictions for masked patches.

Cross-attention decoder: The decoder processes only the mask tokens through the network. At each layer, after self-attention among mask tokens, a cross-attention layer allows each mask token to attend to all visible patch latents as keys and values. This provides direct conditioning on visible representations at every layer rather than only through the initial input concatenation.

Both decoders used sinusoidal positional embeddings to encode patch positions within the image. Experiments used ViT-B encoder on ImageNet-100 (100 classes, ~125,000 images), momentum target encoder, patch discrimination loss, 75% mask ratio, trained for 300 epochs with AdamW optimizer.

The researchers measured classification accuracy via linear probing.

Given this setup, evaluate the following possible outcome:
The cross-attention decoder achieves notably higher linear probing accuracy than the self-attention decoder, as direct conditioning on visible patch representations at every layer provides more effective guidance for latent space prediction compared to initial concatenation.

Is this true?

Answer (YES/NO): YES